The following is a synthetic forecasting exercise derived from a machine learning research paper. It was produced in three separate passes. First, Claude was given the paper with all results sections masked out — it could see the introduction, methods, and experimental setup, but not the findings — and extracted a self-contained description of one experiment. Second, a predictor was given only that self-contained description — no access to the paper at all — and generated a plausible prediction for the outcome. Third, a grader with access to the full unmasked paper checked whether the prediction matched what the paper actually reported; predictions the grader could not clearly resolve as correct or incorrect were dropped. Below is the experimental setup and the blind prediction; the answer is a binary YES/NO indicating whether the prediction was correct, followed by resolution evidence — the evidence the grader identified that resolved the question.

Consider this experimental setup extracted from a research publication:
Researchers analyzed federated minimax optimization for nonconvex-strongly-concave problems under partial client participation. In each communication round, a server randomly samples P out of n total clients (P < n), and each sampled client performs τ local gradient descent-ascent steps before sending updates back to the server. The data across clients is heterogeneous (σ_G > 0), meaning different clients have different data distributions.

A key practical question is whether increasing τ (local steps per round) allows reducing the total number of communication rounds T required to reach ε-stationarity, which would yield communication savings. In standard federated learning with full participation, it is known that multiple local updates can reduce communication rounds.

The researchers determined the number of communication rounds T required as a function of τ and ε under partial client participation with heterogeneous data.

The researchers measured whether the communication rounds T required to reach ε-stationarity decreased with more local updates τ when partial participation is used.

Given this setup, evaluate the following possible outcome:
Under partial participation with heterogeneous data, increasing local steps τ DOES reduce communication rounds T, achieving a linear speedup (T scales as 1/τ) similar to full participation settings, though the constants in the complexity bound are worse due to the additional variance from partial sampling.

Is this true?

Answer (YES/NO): NO